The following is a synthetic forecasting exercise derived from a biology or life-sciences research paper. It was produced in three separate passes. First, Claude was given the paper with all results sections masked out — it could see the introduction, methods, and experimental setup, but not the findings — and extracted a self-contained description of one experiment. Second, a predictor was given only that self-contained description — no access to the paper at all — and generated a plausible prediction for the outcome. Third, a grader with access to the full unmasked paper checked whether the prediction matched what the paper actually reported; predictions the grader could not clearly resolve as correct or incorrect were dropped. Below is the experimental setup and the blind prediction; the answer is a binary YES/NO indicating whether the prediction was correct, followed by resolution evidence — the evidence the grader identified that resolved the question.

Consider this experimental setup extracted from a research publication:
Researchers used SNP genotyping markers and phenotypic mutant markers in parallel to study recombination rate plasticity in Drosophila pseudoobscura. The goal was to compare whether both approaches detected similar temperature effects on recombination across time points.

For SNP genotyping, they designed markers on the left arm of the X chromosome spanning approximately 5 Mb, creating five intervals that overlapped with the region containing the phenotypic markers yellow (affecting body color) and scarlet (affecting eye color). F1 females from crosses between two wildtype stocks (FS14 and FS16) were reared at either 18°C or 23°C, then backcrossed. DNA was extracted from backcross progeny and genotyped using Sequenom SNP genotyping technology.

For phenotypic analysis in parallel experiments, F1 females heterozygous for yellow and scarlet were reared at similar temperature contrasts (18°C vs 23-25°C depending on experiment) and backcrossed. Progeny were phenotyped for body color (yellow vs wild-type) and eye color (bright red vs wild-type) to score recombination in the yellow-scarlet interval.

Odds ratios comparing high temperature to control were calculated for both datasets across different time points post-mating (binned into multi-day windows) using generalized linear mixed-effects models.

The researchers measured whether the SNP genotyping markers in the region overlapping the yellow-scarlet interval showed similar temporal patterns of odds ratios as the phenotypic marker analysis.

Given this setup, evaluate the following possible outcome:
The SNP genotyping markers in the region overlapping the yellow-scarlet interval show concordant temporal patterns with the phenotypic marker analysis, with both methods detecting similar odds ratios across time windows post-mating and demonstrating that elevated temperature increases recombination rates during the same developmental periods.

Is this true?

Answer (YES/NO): NO